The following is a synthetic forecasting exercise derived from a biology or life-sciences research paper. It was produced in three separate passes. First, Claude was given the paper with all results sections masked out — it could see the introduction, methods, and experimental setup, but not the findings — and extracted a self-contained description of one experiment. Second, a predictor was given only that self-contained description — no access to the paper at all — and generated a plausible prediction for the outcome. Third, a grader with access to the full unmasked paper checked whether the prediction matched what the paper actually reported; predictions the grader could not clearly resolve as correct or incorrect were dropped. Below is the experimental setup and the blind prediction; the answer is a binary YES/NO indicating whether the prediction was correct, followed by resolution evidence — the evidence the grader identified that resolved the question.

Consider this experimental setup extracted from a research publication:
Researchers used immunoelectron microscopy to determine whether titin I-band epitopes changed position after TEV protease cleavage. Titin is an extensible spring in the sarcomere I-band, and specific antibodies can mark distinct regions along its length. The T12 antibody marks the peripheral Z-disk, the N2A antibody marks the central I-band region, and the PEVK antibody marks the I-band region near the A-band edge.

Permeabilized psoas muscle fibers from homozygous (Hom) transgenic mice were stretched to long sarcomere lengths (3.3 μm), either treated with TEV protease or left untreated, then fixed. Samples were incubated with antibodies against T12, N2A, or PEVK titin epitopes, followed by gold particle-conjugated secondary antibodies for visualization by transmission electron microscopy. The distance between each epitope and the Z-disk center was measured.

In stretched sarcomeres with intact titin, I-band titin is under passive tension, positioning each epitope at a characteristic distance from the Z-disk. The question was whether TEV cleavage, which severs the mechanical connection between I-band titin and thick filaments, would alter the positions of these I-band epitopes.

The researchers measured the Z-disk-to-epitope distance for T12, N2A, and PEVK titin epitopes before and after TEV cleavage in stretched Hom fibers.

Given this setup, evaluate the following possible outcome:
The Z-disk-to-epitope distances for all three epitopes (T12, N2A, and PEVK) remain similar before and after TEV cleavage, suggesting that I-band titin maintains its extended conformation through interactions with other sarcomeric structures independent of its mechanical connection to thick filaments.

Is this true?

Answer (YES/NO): NO